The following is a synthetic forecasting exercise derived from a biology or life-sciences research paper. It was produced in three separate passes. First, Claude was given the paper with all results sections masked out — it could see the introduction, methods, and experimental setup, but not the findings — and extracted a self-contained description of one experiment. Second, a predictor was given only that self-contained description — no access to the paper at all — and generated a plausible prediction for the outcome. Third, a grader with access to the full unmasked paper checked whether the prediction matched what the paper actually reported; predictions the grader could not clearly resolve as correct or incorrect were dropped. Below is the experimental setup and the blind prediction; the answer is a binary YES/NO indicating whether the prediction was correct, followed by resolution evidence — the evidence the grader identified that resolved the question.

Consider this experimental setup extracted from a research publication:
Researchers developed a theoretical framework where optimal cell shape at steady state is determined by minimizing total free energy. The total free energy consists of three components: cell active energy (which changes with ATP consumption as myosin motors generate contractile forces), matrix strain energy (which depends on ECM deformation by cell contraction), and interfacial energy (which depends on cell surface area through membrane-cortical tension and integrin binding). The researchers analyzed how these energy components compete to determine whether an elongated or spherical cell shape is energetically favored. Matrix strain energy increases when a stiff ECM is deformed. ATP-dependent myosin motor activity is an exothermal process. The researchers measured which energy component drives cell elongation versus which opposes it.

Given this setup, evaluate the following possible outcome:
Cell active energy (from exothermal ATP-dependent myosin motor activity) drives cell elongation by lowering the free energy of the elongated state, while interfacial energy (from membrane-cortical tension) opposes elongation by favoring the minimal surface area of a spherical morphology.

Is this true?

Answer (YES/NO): YES